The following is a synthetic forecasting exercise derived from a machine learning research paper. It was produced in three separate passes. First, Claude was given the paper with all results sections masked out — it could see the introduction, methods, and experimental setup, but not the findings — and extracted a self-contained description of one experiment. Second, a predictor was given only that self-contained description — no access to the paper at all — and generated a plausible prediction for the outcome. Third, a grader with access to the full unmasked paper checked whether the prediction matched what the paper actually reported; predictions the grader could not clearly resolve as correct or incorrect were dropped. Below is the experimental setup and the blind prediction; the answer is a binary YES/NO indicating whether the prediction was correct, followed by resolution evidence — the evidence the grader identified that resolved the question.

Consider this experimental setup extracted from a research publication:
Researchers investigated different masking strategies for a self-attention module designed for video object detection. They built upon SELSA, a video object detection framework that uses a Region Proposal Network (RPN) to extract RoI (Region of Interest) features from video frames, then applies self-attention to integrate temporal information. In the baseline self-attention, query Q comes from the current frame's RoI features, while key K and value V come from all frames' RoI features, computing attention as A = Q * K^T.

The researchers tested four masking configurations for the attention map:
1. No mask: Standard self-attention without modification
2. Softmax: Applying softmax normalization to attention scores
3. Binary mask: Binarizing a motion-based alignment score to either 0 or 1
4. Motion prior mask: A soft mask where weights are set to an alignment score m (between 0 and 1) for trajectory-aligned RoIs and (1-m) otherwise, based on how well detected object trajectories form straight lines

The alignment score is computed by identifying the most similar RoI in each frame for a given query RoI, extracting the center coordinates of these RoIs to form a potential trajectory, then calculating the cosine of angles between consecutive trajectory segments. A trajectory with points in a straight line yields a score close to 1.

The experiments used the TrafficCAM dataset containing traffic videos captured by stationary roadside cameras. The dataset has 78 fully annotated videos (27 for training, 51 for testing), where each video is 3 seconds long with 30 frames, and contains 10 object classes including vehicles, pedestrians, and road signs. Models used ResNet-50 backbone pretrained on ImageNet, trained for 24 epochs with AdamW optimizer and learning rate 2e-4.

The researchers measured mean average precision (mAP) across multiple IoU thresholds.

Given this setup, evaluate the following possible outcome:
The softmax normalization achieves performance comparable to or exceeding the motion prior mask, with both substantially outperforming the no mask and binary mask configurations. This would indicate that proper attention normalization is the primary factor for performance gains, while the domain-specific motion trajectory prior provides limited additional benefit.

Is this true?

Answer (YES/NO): NO